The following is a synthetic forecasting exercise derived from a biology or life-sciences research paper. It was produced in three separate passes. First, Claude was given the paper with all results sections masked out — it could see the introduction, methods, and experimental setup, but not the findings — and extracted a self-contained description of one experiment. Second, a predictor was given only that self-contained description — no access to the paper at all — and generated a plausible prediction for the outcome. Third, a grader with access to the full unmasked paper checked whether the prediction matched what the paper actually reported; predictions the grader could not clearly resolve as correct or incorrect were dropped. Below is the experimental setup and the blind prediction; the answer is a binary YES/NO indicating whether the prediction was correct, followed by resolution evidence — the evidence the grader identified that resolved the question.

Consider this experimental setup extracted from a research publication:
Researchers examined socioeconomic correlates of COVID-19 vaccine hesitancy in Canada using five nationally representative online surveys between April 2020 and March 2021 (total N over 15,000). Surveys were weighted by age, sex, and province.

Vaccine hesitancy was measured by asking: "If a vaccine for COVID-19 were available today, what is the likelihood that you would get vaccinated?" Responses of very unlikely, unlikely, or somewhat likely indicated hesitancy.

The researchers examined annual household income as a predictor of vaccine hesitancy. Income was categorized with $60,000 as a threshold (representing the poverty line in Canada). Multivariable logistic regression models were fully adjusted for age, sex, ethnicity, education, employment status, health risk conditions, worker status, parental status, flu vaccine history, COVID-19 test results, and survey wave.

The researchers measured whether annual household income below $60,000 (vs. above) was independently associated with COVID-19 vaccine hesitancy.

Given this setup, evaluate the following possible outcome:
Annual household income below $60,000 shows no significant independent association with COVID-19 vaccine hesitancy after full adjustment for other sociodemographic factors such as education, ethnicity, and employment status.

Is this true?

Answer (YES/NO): NO